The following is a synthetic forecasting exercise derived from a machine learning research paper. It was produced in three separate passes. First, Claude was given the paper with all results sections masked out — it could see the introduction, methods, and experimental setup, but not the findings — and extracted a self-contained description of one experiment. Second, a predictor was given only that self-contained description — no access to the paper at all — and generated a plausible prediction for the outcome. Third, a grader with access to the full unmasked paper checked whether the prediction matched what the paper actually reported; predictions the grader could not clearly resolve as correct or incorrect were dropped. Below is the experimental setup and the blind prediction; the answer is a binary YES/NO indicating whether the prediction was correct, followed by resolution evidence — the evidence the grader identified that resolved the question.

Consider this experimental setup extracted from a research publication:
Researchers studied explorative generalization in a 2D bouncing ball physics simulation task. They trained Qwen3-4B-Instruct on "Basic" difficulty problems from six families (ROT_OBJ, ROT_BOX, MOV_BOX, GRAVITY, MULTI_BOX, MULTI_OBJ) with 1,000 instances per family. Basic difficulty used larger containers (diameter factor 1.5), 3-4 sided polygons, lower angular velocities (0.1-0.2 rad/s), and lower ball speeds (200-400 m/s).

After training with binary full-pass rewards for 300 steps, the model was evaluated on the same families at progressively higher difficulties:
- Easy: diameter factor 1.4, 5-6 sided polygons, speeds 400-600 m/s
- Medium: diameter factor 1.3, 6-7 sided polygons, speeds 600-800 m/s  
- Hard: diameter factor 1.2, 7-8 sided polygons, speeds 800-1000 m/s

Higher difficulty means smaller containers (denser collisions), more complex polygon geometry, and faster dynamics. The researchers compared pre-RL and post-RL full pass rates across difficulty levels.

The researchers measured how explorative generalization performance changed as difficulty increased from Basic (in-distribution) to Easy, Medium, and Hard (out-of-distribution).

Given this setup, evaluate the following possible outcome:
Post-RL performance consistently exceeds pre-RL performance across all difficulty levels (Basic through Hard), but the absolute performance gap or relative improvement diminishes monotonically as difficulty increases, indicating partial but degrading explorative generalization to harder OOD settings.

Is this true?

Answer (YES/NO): YES